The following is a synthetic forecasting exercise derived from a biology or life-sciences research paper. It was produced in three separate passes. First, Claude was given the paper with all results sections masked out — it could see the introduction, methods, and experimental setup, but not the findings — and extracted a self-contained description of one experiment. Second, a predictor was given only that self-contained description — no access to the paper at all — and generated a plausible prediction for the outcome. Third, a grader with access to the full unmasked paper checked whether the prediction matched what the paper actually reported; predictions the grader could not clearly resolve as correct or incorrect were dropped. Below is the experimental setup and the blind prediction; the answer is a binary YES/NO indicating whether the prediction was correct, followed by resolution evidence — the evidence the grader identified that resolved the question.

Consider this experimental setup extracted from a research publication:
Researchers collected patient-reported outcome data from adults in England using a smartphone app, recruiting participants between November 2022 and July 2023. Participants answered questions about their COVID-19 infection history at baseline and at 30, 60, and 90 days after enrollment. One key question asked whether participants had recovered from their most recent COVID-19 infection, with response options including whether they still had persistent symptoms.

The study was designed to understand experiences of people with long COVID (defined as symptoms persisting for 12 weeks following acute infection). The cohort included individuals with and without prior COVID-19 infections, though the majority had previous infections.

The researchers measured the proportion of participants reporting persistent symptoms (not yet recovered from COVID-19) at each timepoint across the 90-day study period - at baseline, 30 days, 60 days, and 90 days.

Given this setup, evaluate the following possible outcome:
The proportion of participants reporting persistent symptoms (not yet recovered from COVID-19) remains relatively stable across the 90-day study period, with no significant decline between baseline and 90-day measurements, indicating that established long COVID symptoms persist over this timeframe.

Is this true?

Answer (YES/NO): NO